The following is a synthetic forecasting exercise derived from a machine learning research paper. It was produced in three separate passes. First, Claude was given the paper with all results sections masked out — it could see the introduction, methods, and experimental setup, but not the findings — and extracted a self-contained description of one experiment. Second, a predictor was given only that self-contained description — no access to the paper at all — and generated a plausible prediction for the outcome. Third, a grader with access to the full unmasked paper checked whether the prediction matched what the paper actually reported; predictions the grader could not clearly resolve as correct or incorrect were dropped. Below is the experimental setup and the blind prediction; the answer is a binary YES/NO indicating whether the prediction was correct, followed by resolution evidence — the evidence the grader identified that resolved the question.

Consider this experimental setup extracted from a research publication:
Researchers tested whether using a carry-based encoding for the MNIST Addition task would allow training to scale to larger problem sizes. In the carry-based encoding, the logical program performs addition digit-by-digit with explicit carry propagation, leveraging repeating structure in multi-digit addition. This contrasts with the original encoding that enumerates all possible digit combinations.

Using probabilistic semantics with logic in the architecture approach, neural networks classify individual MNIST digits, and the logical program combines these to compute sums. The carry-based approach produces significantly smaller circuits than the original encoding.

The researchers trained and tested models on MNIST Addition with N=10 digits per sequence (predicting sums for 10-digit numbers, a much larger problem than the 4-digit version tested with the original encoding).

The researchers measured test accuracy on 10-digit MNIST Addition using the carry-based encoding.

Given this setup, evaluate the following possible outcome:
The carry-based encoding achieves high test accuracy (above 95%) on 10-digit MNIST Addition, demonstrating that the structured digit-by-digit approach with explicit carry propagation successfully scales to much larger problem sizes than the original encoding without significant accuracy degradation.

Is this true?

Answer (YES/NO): NO